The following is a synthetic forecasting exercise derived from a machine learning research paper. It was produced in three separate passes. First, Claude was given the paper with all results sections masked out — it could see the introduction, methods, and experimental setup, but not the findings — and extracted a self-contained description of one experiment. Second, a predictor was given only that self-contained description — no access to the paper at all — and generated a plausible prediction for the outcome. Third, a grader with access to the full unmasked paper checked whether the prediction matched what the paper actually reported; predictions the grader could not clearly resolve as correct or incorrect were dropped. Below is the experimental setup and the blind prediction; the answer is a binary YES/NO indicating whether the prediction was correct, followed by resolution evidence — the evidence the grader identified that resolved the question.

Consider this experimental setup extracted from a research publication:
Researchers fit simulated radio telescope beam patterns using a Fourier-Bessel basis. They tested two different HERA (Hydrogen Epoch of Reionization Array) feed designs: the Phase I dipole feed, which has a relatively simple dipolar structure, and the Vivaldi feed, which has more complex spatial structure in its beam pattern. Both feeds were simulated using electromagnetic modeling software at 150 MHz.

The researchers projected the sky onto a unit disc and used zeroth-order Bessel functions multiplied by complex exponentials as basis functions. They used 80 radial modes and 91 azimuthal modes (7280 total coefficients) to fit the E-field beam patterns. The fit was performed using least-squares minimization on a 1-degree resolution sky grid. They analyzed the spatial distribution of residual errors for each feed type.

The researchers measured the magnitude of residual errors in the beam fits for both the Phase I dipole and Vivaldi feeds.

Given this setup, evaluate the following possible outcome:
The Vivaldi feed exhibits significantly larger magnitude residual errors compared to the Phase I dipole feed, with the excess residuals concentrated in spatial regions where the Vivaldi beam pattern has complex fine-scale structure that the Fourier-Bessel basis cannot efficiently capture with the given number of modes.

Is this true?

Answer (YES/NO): NO